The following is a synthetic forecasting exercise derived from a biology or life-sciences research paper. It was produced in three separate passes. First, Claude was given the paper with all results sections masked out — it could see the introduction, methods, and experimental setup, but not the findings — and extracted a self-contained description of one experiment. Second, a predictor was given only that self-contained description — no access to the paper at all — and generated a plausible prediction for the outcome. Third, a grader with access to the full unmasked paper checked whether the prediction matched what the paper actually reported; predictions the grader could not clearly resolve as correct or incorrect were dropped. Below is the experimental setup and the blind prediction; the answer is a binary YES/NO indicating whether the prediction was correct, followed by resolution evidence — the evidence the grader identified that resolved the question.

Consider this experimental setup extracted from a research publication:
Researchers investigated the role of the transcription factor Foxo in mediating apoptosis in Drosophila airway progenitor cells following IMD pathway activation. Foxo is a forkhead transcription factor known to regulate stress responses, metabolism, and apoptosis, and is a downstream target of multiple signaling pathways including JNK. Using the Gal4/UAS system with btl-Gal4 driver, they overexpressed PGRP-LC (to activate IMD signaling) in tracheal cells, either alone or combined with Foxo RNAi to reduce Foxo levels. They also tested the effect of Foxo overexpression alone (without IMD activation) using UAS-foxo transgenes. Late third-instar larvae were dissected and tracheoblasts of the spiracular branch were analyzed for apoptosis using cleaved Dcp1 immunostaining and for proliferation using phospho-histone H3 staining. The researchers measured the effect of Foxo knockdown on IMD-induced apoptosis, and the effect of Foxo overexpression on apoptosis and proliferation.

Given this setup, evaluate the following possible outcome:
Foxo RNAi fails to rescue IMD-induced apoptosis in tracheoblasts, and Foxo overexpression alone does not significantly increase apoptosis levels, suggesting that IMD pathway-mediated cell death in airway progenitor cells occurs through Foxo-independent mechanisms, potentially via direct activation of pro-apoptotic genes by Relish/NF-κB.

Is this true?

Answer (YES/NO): NO